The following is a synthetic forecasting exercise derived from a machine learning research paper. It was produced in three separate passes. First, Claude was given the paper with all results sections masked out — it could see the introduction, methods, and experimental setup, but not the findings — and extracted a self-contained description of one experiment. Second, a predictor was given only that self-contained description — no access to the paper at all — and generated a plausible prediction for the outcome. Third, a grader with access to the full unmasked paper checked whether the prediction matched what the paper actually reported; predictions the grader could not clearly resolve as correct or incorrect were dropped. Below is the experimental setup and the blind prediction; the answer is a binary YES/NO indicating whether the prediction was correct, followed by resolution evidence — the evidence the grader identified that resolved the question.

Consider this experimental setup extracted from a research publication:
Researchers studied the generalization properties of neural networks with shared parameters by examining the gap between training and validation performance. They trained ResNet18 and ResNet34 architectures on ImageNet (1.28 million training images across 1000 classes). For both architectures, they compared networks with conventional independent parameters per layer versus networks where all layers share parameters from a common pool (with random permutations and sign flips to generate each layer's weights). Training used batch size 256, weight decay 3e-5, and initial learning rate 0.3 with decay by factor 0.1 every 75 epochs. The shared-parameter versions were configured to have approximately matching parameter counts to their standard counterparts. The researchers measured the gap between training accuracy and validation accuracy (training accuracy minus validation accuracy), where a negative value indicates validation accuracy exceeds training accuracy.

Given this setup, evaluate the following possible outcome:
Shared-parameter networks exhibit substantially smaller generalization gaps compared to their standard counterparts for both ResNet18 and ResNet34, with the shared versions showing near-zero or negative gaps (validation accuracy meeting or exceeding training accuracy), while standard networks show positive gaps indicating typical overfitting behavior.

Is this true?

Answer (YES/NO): NO